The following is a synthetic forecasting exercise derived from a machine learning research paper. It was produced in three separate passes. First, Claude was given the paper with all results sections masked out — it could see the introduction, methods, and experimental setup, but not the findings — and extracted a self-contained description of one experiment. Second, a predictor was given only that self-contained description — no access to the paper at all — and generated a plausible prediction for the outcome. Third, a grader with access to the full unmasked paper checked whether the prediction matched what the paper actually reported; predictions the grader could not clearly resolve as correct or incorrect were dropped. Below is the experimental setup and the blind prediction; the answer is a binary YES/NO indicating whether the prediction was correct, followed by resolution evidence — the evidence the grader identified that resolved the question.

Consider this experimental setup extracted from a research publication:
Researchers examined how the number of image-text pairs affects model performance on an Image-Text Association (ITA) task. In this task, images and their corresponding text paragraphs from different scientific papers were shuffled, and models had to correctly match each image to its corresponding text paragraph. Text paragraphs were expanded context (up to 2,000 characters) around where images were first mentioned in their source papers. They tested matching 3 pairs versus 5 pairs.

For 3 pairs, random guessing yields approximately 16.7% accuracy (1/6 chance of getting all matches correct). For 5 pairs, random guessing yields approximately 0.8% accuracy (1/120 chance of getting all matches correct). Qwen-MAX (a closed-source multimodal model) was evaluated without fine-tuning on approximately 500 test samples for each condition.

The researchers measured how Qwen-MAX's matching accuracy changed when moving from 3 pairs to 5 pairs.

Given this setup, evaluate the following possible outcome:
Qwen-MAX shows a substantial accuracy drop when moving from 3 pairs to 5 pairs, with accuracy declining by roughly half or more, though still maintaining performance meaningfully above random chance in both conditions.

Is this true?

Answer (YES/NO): NO